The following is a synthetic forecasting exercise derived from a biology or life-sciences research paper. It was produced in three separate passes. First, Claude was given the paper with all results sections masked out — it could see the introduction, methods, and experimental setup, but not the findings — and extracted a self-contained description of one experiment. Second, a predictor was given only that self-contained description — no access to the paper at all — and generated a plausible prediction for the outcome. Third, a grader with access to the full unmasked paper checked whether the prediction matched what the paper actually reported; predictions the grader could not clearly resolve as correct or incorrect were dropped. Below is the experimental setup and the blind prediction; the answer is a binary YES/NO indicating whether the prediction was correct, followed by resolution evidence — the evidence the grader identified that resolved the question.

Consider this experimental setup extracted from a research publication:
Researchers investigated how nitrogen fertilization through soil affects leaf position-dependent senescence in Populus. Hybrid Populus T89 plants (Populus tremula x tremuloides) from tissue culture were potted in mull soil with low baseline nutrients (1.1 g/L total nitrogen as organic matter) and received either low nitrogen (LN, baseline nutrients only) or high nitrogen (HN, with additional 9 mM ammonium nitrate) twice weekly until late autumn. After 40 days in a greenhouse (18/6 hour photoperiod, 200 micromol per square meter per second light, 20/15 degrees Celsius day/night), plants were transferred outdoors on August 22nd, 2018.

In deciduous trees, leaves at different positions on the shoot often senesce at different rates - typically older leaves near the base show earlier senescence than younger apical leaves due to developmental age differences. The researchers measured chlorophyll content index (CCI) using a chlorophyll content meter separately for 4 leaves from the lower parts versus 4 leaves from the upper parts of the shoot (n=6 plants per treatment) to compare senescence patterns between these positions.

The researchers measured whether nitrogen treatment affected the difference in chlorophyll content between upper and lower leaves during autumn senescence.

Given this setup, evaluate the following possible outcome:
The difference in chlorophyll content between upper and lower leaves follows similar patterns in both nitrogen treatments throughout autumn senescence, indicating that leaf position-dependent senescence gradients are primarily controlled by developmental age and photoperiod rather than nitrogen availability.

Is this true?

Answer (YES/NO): NO